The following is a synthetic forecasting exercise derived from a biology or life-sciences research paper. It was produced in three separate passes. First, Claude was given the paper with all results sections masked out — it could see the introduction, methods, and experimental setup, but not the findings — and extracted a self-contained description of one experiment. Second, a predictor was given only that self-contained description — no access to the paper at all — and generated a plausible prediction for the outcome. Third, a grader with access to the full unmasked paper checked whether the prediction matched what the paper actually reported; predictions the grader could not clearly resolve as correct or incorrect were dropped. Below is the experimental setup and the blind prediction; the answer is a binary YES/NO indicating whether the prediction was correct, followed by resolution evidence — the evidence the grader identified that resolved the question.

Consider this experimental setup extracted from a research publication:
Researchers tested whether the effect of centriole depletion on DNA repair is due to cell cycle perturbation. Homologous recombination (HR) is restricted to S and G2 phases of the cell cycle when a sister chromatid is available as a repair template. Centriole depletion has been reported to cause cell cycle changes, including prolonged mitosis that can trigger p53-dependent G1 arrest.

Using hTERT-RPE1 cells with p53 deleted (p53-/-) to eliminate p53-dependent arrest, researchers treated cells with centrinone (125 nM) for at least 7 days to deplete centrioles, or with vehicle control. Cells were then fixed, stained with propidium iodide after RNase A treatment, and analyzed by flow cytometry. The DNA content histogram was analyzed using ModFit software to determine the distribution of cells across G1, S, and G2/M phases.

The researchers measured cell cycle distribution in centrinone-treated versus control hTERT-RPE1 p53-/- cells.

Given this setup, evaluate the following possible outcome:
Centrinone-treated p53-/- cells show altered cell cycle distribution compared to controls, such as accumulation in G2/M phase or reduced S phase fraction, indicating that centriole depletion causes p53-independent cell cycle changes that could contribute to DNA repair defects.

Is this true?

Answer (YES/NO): NO